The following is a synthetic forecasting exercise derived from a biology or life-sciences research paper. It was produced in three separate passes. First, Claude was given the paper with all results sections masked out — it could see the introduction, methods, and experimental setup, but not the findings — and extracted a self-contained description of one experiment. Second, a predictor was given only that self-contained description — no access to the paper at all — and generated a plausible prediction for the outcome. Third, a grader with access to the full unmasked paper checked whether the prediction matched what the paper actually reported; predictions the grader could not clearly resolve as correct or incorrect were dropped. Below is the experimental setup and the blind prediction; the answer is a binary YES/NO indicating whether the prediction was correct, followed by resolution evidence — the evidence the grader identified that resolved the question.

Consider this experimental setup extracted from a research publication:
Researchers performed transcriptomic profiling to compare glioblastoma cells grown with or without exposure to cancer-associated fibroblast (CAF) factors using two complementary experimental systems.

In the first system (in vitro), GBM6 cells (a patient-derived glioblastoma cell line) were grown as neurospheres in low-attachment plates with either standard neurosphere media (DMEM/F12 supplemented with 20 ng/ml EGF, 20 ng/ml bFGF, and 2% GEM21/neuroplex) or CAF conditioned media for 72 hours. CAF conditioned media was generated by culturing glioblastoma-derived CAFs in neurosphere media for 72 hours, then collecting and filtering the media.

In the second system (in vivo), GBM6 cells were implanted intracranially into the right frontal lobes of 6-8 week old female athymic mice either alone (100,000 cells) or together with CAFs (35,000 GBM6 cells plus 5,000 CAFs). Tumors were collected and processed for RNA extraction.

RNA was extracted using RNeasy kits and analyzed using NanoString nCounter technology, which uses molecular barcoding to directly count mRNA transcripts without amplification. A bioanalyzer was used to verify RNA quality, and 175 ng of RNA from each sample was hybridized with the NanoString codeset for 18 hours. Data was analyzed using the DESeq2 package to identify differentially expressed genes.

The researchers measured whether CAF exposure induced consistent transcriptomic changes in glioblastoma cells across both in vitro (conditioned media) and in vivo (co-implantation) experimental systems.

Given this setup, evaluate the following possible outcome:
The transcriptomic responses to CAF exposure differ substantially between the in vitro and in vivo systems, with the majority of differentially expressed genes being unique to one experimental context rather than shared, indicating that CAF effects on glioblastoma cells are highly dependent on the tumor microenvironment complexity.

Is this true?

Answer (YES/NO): NO